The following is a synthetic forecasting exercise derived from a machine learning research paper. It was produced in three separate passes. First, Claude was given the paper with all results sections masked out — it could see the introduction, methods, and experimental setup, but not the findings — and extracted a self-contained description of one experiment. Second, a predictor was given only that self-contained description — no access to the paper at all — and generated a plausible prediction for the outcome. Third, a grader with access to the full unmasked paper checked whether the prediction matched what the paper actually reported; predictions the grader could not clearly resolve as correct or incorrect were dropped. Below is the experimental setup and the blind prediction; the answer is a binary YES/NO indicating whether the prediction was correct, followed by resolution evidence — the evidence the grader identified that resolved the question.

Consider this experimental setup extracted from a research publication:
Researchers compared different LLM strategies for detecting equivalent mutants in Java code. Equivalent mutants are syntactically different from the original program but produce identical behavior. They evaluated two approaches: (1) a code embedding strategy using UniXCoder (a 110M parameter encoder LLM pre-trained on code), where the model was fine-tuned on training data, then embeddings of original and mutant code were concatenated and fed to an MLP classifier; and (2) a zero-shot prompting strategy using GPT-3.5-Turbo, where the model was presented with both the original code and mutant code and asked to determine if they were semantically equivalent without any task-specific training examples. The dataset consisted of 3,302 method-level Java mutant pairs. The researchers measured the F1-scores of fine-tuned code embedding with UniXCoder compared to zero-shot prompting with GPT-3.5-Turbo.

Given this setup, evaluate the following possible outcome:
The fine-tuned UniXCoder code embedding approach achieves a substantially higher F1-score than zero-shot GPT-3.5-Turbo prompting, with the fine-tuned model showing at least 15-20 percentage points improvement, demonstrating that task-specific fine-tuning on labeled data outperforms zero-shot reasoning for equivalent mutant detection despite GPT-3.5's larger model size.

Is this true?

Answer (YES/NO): YES